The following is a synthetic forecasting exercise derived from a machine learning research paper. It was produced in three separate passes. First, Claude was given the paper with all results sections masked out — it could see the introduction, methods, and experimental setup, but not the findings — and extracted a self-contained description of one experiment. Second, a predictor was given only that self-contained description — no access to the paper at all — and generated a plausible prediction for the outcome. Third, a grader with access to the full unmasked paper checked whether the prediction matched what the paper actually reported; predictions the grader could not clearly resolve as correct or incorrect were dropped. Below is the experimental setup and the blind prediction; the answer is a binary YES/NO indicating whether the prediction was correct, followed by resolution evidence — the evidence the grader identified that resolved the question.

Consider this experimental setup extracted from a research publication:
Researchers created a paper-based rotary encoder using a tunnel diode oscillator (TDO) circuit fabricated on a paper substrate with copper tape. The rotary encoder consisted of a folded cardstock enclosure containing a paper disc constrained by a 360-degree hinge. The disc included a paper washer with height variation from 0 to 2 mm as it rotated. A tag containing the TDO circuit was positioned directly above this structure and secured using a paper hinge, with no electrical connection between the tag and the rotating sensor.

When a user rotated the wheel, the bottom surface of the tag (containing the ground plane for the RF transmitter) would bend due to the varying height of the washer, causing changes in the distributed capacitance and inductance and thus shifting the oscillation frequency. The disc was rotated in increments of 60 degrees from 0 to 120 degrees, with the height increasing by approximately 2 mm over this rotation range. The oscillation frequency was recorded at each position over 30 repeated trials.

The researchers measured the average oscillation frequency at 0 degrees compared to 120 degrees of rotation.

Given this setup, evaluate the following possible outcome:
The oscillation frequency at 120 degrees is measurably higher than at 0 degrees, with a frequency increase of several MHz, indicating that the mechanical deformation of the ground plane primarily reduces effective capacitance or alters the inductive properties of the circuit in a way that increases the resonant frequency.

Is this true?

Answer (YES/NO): NO